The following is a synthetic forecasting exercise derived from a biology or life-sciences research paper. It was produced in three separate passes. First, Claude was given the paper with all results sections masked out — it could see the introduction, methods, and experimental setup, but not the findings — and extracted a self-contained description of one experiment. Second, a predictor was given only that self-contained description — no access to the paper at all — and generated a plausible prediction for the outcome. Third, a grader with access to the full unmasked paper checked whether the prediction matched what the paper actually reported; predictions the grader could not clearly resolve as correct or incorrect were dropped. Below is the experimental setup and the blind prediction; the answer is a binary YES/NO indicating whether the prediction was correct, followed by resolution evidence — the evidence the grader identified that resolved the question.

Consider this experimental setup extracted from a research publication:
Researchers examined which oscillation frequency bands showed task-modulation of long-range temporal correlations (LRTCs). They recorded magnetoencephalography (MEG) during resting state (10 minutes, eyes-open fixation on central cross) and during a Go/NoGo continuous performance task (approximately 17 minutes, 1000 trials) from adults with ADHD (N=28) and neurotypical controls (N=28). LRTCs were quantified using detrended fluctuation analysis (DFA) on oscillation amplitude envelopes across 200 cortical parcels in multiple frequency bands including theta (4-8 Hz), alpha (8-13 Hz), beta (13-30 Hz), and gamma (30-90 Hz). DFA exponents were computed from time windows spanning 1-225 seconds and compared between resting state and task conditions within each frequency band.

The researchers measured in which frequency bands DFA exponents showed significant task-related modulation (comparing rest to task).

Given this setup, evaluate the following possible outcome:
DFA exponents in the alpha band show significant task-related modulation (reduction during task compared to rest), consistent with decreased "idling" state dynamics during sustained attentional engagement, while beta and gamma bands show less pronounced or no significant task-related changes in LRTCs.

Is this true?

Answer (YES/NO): NO